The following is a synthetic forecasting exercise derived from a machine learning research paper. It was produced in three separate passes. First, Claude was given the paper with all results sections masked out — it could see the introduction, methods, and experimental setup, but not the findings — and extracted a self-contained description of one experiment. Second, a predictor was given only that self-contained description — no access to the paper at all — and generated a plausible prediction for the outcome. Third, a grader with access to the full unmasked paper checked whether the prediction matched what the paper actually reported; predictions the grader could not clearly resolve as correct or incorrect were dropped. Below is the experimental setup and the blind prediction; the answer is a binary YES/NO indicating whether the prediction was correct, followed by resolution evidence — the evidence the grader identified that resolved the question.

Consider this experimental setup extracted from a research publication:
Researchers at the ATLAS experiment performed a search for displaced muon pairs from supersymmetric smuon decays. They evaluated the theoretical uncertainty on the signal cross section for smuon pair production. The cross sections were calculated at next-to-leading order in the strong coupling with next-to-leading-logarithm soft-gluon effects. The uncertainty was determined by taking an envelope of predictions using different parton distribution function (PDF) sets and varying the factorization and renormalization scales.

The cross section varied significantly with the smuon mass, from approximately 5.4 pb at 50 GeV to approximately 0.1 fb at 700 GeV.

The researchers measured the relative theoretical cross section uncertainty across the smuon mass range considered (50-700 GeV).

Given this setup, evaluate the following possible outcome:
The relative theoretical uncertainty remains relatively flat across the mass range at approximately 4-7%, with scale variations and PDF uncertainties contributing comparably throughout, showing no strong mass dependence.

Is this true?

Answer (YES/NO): NO